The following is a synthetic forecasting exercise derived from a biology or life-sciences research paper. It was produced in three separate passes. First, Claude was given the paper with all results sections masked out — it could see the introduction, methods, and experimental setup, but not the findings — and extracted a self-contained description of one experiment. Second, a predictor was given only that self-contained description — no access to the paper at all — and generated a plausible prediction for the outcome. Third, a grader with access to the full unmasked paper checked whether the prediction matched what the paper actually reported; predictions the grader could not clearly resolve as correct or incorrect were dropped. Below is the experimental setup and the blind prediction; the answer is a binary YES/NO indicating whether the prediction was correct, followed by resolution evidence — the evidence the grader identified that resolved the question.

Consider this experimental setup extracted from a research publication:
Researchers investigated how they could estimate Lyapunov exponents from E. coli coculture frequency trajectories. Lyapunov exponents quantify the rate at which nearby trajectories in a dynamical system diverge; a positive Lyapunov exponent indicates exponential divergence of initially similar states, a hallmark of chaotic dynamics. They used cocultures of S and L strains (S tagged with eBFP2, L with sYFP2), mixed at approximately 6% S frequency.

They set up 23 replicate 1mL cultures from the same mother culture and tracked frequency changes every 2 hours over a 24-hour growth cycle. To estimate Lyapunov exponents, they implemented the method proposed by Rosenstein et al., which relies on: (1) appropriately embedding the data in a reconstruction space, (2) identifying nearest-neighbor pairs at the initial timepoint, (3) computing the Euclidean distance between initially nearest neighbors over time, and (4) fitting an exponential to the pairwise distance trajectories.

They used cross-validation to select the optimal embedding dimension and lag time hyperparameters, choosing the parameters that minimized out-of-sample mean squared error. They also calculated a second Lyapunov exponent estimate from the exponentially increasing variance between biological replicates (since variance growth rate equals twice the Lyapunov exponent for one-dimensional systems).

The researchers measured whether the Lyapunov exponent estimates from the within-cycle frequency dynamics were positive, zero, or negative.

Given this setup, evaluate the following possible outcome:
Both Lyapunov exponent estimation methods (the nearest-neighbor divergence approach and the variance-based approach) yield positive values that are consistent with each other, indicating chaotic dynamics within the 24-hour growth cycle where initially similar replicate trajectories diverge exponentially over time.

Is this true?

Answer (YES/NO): YES